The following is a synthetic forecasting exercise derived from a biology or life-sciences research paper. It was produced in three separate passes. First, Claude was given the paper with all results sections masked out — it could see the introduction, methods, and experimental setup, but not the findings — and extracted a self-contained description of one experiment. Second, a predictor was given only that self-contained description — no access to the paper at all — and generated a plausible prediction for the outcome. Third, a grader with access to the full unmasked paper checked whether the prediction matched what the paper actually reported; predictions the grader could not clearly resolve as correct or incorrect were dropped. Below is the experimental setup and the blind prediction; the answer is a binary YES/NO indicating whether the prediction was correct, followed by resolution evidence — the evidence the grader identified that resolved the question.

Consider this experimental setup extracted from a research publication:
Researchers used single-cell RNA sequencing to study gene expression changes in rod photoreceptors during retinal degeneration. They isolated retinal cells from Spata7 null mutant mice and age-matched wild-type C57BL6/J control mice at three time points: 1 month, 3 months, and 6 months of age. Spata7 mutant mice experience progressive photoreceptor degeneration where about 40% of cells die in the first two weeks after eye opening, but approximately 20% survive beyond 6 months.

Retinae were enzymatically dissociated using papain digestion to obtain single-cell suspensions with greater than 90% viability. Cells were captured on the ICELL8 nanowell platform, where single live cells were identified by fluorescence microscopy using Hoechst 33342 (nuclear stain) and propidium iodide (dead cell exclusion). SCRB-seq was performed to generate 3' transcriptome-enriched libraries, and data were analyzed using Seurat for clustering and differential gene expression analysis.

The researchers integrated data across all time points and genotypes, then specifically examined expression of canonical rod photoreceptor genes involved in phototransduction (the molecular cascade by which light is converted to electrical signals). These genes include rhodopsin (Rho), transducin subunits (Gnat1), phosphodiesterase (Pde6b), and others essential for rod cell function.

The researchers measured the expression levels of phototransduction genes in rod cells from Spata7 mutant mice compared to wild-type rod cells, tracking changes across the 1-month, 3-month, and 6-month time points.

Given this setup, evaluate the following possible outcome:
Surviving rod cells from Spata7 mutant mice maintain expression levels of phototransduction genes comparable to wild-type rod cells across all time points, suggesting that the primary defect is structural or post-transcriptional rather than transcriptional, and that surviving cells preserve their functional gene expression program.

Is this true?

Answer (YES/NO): NO